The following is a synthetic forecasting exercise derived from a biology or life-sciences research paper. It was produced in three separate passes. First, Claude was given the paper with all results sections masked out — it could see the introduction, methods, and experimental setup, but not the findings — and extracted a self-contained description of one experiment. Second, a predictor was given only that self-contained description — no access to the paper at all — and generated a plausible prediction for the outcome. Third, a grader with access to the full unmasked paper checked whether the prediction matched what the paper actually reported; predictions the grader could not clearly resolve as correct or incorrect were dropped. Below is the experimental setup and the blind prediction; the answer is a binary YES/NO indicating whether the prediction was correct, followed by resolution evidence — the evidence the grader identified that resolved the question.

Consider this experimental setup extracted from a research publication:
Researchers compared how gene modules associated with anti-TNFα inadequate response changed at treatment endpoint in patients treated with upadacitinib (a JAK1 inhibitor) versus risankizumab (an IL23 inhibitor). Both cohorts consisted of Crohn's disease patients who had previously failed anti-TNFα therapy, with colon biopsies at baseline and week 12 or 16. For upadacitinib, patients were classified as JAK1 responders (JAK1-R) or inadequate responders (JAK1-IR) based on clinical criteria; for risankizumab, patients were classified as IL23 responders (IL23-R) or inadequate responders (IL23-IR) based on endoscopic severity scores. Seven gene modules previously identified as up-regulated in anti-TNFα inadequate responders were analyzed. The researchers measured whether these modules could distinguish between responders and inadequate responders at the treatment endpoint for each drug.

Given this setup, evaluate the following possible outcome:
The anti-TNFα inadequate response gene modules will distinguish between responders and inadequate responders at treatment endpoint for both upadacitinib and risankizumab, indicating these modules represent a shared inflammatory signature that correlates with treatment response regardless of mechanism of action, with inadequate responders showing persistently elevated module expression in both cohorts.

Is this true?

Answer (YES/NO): NO